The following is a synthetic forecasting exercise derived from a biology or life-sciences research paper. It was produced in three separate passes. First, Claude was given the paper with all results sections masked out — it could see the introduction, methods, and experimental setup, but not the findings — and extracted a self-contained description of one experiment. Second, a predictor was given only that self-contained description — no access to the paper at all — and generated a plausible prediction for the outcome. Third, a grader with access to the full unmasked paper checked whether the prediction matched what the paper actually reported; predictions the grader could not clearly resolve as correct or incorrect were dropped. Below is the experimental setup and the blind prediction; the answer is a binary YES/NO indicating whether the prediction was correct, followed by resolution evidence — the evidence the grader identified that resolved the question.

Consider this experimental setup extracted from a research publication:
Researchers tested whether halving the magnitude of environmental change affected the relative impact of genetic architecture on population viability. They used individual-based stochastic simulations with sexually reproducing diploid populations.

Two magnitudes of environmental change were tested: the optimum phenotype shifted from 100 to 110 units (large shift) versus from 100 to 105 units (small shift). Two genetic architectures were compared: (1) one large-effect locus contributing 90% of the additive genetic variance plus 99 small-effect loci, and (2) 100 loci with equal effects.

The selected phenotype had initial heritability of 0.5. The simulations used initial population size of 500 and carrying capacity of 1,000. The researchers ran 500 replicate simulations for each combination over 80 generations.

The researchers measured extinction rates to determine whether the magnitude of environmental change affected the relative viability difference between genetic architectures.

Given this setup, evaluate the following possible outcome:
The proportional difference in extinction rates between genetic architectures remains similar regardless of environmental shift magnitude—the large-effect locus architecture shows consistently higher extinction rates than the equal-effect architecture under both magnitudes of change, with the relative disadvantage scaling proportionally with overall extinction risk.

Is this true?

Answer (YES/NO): NO